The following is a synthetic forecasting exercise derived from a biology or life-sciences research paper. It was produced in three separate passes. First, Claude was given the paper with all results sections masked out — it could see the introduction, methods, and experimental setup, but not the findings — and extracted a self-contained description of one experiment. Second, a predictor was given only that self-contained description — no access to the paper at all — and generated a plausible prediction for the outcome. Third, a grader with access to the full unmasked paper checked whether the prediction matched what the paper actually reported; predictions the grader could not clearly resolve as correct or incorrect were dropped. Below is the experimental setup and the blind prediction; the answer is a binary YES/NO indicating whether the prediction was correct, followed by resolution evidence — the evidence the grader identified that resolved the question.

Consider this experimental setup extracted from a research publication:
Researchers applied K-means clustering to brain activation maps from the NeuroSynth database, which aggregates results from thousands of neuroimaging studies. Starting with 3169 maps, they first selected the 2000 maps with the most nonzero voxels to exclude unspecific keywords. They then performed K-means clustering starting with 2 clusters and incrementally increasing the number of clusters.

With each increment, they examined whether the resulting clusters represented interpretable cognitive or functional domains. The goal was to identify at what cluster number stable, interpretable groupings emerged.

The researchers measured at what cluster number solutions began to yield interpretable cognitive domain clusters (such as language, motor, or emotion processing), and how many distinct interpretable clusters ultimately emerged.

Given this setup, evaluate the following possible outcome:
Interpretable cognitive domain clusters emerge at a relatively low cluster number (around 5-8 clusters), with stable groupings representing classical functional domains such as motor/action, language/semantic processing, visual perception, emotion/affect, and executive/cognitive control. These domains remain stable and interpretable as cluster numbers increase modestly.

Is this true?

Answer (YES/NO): NO